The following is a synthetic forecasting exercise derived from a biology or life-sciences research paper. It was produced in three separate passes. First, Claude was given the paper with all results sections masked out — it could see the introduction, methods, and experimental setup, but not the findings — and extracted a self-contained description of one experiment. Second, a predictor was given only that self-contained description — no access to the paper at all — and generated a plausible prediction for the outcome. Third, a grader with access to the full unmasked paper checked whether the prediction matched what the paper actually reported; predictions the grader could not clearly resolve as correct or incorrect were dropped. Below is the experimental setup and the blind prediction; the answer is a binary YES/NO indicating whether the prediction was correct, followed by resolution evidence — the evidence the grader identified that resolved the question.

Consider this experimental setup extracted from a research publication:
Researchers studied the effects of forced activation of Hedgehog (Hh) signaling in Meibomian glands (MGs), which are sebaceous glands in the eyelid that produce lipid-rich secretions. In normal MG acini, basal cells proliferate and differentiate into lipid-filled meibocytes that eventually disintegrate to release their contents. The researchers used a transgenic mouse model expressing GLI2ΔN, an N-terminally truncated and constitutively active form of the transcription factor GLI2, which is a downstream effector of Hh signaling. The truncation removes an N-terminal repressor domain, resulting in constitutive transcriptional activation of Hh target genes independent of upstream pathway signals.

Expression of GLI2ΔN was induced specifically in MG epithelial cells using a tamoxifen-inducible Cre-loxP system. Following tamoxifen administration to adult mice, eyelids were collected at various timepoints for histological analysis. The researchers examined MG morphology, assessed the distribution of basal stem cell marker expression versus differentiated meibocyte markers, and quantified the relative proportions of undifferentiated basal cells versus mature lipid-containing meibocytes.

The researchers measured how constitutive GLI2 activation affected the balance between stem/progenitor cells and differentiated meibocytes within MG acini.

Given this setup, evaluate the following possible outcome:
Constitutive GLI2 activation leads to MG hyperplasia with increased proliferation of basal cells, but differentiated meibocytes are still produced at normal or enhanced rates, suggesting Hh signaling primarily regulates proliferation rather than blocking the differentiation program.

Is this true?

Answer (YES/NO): NO